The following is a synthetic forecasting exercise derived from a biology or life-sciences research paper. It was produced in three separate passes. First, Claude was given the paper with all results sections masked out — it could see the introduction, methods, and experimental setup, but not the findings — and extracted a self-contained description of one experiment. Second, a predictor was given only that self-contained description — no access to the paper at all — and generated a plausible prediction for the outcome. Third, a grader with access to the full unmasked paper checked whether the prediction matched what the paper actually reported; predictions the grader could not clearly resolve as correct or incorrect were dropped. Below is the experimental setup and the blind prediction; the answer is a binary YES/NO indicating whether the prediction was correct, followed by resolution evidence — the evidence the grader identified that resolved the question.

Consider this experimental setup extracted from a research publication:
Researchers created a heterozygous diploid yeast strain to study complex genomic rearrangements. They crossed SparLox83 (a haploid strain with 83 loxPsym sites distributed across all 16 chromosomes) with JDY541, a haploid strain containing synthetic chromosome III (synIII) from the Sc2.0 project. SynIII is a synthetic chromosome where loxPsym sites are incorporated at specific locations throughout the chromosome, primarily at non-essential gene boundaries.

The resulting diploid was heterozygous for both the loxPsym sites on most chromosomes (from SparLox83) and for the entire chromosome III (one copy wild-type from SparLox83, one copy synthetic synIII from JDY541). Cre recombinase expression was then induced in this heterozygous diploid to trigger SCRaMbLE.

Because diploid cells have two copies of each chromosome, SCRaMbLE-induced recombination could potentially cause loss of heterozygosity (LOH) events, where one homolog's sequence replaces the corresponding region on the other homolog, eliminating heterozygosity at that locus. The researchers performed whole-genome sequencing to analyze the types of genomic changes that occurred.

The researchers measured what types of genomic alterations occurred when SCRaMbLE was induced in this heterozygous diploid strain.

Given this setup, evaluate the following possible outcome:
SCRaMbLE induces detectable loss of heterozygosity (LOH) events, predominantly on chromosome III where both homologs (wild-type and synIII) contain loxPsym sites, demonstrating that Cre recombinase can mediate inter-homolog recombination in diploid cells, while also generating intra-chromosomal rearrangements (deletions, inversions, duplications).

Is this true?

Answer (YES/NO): NO